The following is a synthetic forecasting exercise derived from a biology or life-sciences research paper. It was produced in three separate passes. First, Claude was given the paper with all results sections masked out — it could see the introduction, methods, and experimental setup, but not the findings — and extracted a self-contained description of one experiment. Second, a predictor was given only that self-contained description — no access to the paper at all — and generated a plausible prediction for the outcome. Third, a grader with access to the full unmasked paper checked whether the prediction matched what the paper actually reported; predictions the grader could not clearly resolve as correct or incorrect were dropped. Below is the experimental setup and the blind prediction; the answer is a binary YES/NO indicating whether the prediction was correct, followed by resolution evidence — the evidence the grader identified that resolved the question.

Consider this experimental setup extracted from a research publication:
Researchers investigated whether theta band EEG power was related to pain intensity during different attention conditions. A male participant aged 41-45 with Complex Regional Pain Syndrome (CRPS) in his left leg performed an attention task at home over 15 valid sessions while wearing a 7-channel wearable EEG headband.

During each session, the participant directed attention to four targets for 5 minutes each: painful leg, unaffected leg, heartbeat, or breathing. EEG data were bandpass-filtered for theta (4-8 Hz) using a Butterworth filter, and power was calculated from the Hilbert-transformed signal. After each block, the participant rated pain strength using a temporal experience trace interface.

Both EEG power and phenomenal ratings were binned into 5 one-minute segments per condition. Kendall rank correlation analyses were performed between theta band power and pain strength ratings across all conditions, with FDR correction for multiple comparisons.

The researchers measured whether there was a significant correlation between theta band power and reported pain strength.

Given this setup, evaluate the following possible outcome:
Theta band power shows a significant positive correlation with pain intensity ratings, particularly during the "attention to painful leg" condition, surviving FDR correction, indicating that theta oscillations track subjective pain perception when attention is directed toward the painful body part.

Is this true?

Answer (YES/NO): NO